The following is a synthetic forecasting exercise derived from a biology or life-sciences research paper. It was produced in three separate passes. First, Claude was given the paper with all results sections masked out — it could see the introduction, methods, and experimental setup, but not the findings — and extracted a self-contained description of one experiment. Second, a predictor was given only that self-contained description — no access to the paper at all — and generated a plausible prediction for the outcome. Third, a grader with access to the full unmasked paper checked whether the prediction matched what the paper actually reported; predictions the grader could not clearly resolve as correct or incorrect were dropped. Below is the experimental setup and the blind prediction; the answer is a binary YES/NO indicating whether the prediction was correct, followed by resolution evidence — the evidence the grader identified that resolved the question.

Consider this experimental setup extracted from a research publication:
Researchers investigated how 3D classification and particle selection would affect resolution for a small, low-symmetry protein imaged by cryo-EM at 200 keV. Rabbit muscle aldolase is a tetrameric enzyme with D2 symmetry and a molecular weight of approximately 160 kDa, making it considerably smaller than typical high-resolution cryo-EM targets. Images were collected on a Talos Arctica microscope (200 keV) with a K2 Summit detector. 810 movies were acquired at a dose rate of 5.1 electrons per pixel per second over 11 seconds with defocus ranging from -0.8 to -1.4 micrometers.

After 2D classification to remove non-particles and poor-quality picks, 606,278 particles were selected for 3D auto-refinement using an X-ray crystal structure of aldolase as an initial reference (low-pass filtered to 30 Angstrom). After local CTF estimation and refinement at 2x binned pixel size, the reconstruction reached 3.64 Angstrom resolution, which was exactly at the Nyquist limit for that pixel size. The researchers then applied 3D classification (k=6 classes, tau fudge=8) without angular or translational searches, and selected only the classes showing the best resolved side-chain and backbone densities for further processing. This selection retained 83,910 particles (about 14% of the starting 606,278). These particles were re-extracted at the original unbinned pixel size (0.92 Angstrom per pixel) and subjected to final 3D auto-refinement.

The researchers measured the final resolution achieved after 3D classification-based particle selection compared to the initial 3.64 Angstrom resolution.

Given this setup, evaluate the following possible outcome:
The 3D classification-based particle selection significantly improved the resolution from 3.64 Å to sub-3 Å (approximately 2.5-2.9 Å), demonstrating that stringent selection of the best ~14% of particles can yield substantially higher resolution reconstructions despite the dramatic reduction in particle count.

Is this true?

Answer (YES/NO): YES